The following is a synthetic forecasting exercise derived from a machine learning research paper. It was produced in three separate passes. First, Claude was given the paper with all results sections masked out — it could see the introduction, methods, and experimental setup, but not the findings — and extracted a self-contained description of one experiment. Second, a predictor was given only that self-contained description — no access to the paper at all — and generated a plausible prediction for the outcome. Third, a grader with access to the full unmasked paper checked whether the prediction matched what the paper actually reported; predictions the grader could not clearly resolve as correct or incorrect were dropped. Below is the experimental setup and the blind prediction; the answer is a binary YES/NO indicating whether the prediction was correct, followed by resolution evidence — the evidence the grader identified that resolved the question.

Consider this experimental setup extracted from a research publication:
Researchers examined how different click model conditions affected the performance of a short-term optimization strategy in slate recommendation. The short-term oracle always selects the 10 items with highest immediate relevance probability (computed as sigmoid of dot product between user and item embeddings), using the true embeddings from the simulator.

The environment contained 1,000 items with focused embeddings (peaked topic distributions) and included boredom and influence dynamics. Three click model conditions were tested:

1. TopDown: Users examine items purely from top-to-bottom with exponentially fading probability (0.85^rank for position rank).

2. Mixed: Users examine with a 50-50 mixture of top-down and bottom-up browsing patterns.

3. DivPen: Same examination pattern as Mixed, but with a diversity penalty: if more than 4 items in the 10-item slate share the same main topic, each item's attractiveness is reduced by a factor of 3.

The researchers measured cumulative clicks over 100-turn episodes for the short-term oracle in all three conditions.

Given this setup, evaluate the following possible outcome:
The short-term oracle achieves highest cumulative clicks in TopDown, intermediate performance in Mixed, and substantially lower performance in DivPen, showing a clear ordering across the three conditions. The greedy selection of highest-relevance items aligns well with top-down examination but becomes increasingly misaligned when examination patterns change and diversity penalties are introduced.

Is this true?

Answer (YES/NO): YES